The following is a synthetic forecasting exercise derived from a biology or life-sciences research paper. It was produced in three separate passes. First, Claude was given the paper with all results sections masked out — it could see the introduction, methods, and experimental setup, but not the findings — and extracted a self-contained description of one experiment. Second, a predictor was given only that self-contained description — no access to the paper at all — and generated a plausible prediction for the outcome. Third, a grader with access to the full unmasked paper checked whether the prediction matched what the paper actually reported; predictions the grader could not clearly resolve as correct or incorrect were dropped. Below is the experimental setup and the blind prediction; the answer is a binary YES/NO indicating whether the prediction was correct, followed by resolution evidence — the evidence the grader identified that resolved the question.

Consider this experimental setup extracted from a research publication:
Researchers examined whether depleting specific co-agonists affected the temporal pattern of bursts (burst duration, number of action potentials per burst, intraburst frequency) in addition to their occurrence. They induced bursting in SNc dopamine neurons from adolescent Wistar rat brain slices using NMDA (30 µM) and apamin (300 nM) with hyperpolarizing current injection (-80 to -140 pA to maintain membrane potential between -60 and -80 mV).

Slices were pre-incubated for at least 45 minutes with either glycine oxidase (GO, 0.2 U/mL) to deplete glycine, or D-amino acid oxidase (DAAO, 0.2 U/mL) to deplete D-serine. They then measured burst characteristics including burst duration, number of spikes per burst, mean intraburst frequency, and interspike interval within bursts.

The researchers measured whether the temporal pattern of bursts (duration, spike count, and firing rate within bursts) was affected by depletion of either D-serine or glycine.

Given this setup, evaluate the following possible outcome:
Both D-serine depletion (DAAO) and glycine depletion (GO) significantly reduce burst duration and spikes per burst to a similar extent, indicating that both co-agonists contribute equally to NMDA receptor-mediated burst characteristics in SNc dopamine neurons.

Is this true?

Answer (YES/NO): NO